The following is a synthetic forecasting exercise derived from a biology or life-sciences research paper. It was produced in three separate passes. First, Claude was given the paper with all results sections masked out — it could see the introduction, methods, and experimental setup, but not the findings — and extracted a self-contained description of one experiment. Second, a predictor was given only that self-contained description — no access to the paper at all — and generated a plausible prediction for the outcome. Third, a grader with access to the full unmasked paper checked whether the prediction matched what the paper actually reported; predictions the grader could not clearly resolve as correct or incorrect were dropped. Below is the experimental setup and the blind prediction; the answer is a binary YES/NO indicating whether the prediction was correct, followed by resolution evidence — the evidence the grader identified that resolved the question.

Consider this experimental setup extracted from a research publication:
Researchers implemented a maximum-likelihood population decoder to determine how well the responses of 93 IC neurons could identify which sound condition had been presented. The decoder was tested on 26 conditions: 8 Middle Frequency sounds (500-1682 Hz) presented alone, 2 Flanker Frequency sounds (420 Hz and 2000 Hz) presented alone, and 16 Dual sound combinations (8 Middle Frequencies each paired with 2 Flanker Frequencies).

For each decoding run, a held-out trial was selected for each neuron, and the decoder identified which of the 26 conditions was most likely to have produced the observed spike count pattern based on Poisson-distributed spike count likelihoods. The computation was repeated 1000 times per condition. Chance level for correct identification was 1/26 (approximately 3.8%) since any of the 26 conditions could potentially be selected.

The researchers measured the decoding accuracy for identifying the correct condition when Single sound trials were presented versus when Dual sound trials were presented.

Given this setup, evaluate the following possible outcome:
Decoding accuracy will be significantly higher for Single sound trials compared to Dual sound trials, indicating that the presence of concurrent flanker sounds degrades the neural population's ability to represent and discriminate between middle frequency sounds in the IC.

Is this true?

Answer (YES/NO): YES